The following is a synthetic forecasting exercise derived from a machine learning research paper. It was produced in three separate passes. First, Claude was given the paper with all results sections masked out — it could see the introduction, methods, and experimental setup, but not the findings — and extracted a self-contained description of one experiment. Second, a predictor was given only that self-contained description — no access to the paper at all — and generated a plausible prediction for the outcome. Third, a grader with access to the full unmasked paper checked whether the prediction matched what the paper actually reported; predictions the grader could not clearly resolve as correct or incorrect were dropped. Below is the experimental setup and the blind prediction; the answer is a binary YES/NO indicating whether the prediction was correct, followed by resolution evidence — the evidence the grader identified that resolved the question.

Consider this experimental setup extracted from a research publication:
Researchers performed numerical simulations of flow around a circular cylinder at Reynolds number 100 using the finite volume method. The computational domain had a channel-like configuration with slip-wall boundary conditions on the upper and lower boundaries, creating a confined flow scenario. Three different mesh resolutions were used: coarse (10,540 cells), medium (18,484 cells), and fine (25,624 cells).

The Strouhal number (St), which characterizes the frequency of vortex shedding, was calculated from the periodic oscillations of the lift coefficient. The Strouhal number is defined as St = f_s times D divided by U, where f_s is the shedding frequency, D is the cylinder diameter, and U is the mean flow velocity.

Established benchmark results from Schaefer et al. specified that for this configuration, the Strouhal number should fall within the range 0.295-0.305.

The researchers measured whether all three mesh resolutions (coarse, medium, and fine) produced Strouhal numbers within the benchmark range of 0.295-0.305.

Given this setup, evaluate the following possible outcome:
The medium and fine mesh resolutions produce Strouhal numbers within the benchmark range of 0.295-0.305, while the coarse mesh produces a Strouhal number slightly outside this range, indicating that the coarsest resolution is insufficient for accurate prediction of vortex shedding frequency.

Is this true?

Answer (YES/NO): NO